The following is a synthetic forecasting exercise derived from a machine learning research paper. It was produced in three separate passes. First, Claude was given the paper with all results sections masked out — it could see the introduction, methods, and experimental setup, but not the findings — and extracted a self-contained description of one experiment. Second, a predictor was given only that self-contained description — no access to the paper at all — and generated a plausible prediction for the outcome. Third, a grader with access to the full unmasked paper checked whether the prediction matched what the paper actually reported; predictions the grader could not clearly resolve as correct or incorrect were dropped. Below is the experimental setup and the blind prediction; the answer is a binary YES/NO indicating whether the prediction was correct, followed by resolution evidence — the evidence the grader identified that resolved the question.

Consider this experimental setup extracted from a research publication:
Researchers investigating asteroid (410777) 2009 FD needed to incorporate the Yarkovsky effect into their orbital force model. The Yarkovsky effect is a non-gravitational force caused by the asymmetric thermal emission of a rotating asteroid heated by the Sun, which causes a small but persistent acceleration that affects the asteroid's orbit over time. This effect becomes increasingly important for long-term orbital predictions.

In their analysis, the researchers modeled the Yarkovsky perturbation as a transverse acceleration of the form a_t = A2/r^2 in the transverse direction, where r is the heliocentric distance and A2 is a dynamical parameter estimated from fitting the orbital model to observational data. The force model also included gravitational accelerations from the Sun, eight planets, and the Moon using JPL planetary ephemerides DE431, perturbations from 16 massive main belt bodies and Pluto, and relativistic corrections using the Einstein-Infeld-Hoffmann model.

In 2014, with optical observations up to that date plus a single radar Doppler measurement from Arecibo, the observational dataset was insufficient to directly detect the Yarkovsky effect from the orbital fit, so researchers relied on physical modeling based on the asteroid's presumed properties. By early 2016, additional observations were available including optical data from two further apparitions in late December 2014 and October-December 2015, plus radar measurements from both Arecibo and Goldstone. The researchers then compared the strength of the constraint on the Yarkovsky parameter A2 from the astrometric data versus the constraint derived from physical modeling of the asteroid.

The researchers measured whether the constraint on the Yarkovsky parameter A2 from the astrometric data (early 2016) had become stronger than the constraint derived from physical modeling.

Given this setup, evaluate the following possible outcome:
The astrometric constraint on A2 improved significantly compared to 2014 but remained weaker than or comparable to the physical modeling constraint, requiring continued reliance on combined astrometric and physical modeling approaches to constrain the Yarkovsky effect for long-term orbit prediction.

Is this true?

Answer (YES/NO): NO